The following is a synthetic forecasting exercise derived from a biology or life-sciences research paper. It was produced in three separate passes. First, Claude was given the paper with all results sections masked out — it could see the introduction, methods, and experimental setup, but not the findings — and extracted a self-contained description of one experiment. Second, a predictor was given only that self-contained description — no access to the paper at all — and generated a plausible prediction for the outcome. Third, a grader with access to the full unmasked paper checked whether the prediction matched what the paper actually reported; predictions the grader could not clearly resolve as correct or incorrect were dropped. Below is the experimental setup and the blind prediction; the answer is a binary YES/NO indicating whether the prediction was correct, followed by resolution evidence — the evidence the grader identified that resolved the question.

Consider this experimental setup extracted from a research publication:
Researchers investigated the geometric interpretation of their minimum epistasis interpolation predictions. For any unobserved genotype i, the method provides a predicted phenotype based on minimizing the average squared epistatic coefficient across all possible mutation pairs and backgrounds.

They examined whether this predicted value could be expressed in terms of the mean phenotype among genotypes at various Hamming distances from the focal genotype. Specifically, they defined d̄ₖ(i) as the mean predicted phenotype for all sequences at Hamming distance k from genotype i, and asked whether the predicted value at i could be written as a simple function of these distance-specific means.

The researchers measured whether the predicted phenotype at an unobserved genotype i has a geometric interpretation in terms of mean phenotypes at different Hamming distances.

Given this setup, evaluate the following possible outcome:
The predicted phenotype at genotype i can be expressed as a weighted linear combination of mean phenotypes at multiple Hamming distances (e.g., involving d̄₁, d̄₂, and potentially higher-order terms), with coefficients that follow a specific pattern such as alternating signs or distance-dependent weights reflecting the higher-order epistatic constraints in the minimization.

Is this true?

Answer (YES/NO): YES